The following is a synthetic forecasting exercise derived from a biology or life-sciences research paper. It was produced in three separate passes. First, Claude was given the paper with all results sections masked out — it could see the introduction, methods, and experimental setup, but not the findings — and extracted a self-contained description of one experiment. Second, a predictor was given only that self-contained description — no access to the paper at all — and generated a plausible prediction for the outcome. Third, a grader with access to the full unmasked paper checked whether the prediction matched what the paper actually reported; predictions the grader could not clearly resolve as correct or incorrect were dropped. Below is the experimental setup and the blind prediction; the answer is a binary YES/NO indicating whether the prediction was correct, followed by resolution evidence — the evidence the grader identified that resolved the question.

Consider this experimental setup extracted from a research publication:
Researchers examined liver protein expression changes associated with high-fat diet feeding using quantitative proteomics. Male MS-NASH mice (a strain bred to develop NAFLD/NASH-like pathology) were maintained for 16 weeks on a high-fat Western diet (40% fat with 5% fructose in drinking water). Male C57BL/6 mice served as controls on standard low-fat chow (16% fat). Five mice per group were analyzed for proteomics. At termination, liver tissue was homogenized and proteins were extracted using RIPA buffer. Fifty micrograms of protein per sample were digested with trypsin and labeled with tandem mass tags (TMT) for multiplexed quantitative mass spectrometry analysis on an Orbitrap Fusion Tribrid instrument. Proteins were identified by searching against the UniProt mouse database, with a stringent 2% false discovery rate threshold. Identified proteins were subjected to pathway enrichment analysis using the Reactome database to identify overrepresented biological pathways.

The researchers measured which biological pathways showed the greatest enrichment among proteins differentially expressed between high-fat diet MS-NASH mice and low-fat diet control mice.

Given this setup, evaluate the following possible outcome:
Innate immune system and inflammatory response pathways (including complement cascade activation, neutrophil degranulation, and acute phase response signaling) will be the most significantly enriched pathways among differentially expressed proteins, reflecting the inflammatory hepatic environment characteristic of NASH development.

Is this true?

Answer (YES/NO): NO